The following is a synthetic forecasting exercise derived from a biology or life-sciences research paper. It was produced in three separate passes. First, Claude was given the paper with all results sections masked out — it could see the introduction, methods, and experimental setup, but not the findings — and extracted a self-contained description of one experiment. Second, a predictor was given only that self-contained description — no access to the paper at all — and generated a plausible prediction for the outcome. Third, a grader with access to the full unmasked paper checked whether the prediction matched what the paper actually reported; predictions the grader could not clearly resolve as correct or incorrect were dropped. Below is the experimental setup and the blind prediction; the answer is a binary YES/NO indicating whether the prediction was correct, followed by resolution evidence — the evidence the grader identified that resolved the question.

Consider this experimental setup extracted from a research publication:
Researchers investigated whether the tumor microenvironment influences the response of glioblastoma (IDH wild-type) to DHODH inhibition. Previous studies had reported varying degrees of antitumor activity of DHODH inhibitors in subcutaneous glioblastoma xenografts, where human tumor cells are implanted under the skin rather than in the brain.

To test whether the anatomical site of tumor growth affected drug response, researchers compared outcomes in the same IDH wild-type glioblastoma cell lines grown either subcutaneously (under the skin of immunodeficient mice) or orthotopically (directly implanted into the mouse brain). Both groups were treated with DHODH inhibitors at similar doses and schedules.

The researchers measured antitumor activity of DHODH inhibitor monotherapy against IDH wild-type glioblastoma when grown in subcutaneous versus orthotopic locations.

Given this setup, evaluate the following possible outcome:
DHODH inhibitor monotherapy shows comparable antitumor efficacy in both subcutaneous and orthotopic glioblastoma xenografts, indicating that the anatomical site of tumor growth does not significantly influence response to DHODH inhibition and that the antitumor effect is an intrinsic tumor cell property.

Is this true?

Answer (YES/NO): NO